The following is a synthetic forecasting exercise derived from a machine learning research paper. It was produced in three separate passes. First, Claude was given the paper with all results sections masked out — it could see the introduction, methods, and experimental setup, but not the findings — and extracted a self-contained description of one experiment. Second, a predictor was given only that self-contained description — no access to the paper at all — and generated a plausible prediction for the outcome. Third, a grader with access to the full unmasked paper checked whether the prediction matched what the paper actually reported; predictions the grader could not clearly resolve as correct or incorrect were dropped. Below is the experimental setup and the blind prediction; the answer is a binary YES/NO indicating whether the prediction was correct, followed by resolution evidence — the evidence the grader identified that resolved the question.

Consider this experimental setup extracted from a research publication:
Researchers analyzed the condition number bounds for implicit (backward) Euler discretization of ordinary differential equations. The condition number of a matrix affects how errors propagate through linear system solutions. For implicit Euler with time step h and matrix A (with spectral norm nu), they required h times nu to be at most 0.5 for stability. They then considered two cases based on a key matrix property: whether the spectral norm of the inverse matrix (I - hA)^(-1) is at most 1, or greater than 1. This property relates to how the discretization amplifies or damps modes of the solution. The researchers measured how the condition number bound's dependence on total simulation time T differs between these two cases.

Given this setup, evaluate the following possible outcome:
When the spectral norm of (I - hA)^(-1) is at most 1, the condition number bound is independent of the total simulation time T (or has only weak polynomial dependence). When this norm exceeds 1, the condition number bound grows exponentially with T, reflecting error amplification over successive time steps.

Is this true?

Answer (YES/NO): YES